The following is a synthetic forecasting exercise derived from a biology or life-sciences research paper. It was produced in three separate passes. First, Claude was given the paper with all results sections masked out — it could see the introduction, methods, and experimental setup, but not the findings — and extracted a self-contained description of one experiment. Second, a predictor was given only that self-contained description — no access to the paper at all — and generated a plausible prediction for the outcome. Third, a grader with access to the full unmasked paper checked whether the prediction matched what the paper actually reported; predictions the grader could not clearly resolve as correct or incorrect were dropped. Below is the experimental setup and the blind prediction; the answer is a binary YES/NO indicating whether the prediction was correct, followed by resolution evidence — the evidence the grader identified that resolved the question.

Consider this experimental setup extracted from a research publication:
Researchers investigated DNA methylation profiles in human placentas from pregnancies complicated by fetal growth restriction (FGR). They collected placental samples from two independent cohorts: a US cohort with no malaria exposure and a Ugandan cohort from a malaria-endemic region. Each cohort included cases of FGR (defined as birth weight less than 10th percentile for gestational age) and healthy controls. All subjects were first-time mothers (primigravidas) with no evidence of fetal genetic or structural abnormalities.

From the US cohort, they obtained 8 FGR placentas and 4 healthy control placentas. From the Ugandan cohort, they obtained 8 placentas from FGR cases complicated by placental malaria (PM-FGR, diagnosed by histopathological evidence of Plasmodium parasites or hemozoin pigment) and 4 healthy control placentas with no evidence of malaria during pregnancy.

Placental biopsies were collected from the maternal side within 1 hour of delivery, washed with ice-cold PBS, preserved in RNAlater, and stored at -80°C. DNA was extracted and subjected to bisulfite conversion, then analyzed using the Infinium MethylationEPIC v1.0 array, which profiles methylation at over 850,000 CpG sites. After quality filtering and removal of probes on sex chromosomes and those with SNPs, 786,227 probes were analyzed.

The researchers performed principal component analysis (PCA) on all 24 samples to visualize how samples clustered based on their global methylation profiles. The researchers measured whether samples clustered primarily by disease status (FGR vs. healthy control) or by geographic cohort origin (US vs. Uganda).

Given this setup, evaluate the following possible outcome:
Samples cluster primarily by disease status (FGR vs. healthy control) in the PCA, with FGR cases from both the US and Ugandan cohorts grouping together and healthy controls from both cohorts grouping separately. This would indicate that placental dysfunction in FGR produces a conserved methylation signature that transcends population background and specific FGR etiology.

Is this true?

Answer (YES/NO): NO